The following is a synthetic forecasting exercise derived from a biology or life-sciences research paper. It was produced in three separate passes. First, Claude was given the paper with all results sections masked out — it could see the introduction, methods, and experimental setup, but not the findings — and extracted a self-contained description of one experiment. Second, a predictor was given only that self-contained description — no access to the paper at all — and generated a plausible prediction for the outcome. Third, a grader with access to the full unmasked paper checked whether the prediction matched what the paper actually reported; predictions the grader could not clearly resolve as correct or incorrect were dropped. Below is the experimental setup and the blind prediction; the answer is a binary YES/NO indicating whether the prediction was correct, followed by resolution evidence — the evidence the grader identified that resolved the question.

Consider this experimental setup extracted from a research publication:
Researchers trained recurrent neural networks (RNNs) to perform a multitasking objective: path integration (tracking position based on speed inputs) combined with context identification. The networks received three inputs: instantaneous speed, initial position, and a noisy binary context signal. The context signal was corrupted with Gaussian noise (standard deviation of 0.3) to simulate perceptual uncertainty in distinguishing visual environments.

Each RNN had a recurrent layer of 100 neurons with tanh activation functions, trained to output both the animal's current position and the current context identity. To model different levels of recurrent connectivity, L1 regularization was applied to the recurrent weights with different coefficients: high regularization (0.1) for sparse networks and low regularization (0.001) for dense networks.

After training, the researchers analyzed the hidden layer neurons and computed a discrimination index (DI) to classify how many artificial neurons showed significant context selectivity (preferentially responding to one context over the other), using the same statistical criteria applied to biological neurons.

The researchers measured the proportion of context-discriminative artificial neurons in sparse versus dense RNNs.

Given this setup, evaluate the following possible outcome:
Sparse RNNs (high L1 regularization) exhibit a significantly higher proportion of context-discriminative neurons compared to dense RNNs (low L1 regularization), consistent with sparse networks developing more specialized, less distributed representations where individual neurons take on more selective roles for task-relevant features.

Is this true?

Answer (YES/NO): NO